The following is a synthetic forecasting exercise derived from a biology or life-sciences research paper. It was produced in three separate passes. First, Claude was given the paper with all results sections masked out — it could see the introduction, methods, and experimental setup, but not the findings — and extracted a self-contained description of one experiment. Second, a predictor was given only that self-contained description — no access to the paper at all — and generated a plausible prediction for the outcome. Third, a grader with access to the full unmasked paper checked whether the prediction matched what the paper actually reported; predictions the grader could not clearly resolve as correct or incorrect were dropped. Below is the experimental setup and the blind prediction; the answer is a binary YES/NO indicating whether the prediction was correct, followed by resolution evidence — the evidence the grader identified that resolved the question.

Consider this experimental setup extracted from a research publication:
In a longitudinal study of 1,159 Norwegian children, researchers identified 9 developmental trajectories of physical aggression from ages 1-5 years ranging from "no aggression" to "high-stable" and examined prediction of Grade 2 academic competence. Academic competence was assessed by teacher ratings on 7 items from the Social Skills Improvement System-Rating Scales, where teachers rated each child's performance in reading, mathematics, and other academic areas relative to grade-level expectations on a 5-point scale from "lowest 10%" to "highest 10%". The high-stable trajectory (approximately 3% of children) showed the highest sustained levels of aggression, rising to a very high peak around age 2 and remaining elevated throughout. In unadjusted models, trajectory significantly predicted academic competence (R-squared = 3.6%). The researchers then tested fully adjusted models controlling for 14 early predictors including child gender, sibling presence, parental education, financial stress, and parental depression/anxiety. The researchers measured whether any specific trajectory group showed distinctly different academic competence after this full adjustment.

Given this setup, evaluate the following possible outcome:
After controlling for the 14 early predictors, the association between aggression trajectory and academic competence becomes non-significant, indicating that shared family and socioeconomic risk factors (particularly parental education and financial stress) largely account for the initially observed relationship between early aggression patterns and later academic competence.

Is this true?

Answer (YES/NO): NO